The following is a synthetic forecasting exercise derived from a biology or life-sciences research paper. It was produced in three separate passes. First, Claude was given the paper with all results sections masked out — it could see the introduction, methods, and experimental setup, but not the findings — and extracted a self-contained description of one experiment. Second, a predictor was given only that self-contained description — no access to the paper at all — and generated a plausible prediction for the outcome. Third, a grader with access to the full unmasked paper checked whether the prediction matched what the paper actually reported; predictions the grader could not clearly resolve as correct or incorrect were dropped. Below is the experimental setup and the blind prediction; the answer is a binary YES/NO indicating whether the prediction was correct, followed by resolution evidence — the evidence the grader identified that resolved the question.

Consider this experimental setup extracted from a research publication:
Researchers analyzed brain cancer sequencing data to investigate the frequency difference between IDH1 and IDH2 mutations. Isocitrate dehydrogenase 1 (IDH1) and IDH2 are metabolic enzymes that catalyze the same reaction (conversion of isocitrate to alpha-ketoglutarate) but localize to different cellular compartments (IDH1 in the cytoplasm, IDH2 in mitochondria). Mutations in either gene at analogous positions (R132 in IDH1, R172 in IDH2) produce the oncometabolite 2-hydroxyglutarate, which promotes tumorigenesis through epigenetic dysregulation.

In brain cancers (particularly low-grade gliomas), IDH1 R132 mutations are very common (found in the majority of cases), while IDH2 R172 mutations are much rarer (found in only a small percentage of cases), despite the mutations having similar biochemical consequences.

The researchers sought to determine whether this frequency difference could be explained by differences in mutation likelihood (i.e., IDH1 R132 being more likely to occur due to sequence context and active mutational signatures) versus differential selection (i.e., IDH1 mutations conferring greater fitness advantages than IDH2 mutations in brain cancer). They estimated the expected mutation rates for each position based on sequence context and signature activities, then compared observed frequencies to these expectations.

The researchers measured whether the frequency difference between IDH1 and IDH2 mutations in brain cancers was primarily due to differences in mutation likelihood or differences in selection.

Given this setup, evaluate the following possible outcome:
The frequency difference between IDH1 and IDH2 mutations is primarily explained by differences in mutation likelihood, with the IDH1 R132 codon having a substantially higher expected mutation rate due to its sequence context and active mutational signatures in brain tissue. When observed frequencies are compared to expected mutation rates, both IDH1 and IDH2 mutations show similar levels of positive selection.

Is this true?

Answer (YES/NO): NO